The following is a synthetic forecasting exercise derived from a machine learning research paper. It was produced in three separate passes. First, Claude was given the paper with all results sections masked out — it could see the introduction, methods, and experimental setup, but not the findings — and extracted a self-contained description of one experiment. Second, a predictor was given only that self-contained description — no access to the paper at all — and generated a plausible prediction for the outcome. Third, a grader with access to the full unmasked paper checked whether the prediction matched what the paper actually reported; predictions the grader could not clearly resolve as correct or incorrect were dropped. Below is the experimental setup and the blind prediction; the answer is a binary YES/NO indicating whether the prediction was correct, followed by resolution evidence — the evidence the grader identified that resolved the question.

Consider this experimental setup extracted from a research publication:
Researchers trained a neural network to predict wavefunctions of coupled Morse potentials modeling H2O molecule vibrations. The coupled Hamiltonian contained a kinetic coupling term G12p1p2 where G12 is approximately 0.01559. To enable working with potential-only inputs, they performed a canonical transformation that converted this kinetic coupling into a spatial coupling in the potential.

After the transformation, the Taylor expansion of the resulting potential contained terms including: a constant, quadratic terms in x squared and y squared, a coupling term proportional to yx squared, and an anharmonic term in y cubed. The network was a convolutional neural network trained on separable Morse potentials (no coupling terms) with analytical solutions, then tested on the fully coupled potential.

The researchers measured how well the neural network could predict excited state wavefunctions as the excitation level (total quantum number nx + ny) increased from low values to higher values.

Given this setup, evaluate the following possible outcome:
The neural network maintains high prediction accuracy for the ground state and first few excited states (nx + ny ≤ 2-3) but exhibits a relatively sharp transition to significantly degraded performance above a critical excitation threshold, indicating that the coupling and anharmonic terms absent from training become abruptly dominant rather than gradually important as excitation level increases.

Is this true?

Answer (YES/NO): NO